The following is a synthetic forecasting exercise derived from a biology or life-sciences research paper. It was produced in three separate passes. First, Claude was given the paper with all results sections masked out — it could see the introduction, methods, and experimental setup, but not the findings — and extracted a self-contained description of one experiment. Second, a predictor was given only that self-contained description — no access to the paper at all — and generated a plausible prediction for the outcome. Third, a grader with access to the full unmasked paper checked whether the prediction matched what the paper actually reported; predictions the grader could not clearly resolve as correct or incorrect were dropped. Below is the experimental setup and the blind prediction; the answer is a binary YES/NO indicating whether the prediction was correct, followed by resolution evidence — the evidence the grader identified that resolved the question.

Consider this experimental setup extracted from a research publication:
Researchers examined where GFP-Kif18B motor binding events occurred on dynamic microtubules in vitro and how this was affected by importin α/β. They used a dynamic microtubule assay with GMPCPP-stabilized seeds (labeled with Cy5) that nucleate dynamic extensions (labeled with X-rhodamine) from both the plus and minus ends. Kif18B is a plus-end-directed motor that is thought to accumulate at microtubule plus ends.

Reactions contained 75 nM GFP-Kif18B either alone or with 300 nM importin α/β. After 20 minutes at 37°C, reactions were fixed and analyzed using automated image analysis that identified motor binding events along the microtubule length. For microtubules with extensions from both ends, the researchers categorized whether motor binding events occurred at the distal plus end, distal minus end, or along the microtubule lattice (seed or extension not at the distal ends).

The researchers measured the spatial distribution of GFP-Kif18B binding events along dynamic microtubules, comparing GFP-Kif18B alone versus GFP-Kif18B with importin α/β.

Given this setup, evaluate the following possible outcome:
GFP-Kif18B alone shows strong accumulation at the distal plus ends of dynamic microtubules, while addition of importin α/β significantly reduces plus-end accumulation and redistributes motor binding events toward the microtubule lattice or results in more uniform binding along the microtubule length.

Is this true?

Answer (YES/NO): NO